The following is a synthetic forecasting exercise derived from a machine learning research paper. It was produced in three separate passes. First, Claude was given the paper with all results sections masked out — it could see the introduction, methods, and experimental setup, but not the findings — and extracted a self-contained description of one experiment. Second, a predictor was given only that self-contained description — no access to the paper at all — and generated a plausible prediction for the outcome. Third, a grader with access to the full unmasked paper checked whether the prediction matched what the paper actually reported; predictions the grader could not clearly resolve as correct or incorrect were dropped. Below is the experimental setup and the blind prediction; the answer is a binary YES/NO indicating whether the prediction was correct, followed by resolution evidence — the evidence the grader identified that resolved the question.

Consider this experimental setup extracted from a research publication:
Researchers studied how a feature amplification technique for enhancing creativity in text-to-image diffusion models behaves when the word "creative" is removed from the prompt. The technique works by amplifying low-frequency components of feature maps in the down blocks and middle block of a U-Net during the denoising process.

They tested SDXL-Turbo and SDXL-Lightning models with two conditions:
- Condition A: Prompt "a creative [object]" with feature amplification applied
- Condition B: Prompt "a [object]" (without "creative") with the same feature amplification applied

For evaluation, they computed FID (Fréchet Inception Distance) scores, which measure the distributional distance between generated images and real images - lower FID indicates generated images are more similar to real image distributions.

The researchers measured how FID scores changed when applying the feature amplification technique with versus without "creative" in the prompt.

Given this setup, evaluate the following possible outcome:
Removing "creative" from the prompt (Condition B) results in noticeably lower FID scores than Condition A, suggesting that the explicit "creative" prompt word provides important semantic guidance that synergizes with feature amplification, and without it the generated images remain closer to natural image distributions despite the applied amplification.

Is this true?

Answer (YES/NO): YES